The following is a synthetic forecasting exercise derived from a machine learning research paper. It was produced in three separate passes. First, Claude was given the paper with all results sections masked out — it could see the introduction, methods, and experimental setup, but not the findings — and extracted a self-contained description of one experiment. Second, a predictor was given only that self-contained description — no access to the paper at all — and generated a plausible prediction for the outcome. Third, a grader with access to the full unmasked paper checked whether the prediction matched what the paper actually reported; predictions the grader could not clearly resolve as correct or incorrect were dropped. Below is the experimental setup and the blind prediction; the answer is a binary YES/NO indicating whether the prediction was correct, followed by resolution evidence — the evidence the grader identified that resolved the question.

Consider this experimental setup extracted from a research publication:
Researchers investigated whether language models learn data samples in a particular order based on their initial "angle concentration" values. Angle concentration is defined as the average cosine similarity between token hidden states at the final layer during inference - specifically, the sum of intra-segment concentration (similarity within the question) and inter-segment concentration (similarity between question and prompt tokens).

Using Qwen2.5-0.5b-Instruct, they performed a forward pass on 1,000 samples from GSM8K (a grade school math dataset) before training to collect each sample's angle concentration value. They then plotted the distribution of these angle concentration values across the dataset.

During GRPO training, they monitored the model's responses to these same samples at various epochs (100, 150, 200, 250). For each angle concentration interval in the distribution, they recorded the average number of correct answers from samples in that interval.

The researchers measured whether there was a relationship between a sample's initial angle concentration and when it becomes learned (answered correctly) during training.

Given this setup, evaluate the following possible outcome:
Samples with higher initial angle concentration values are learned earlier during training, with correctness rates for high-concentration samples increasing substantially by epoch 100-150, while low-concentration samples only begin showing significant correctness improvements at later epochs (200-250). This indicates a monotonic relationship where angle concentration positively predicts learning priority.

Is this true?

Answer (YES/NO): YES